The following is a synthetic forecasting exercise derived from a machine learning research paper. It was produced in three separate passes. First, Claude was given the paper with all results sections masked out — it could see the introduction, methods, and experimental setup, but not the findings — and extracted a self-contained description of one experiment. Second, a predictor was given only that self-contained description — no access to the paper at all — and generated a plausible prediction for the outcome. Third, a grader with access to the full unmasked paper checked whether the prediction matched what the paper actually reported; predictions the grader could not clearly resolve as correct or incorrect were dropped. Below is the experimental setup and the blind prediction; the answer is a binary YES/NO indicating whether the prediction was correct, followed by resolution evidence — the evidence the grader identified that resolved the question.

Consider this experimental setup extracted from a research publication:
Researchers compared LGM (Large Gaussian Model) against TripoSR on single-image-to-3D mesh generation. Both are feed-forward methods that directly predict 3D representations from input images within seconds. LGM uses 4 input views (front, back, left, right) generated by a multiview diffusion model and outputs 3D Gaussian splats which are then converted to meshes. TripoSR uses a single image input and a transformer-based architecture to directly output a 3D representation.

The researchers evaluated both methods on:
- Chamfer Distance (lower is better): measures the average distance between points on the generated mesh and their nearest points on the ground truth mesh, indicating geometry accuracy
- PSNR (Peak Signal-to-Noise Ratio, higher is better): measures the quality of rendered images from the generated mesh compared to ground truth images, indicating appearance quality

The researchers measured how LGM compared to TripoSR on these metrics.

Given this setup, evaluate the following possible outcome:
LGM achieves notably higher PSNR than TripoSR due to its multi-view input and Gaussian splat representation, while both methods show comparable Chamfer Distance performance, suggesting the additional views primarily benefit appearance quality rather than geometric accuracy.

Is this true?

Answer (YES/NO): NO